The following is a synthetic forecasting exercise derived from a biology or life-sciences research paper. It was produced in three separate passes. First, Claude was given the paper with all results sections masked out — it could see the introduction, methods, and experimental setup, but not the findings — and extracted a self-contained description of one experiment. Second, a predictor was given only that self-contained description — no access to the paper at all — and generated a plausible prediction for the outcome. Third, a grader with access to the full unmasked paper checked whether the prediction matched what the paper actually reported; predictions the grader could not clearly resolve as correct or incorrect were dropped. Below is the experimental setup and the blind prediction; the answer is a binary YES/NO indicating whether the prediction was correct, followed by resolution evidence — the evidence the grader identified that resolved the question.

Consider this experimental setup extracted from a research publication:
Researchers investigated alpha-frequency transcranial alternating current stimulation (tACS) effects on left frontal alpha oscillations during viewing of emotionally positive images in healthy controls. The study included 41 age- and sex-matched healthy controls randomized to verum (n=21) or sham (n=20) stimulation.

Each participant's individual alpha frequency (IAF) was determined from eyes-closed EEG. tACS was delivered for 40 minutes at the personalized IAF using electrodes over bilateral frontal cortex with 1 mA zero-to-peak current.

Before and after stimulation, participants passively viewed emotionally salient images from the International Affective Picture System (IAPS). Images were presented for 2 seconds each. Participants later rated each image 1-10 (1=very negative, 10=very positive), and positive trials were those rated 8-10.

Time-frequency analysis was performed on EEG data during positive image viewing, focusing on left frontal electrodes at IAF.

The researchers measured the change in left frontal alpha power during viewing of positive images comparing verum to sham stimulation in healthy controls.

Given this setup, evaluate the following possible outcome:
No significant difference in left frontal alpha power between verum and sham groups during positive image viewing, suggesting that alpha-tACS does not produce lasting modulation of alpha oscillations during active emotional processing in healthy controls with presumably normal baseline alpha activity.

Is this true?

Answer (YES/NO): YES